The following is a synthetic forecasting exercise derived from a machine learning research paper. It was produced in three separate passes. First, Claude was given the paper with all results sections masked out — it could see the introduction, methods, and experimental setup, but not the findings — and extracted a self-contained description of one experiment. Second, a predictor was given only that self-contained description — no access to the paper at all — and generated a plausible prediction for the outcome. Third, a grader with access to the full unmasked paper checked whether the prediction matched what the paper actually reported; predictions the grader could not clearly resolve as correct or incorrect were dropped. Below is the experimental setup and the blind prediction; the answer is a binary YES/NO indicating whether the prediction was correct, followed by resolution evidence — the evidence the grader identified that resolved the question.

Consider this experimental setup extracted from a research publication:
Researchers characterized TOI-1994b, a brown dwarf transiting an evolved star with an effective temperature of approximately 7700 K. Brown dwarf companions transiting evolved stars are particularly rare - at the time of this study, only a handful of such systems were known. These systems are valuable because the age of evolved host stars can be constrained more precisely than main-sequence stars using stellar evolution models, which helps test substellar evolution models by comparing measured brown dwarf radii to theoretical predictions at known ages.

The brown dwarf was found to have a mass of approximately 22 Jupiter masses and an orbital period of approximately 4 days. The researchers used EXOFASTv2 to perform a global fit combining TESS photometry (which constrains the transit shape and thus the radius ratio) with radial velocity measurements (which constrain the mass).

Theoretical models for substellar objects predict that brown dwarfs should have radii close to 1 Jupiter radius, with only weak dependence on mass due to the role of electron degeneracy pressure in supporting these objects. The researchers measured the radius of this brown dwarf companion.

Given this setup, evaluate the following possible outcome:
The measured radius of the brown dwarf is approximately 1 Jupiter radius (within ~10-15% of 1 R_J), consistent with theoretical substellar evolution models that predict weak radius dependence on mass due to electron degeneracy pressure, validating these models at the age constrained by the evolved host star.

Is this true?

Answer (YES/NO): NO